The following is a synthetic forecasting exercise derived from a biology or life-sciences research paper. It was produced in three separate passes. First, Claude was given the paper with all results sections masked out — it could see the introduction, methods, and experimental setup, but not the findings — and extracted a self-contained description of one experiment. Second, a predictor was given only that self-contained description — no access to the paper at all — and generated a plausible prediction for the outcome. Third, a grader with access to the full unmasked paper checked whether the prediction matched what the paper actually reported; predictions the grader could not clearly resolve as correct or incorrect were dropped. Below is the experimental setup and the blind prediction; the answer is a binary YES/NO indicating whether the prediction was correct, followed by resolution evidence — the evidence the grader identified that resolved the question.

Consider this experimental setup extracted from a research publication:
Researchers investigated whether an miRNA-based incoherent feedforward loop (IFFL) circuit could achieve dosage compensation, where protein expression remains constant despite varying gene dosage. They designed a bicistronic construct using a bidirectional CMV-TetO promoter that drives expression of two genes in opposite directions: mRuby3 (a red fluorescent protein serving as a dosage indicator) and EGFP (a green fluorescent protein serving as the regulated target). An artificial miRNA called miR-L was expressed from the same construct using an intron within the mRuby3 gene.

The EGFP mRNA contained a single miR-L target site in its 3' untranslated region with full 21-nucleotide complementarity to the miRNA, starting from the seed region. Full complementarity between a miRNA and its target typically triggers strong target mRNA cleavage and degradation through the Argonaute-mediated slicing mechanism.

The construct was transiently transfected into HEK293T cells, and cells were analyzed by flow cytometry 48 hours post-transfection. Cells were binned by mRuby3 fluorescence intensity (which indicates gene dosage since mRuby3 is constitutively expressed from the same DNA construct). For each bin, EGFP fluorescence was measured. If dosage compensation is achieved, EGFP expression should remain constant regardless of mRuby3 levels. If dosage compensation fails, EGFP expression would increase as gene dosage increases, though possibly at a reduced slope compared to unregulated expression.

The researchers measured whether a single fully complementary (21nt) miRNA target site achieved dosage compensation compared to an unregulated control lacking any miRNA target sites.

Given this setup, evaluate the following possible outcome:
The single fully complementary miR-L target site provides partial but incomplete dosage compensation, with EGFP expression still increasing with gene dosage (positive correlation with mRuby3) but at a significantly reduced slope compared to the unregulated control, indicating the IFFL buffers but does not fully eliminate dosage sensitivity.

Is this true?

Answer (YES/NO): NO